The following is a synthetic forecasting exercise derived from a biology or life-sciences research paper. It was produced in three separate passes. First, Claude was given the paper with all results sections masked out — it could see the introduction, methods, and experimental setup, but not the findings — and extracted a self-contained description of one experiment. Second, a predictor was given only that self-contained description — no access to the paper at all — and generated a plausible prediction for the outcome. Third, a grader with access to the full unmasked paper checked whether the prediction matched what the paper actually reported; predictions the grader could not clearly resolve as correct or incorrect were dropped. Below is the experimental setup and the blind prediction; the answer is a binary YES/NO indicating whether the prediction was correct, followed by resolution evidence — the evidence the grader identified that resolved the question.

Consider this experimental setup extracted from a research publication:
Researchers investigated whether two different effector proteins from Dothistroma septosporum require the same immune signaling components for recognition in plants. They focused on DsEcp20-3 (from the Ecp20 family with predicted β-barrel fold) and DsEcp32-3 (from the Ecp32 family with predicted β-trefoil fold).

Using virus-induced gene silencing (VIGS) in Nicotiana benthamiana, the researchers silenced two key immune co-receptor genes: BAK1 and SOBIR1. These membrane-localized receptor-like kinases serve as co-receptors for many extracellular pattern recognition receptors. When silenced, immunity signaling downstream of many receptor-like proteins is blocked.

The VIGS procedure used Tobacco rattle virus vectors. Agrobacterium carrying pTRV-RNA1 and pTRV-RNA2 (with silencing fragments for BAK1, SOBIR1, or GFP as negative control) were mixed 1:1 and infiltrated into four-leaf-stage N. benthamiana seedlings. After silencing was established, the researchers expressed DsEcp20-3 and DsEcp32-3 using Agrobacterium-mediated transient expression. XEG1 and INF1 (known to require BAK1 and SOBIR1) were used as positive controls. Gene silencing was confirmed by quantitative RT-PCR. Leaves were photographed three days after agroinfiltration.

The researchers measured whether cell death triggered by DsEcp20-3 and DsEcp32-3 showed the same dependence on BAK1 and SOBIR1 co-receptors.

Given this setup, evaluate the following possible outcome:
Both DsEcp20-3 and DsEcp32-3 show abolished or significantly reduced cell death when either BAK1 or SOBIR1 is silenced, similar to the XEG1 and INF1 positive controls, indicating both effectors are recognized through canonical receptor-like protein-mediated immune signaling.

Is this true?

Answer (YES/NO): NO